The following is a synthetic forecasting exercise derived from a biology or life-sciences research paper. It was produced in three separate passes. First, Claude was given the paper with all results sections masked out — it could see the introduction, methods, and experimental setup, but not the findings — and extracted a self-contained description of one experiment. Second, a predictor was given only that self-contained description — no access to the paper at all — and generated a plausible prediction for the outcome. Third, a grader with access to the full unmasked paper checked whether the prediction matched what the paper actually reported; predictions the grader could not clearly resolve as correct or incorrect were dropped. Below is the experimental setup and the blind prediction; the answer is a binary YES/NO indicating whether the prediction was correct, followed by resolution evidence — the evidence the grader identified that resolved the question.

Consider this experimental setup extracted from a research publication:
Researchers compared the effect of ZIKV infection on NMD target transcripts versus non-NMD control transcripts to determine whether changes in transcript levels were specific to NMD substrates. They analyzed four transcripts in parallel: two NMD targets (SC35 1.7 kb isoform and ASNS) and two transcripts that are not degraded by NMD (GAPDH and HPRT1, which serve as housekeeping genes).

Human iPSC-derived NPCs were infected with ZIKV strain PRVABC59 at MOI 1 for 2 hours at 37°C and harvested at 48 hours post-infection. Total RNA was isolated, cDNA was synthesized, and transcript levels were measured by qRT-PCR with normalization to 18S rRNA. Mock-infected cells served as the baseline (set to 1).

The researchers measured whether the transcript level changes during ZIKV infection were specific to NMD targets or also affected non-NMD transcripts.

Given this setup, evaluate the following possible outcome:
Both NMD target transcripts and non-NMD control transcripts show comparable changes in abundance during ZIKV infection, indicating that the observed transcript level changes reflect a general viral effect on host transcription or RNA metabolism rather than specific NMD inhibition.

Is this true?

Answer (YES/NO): NO